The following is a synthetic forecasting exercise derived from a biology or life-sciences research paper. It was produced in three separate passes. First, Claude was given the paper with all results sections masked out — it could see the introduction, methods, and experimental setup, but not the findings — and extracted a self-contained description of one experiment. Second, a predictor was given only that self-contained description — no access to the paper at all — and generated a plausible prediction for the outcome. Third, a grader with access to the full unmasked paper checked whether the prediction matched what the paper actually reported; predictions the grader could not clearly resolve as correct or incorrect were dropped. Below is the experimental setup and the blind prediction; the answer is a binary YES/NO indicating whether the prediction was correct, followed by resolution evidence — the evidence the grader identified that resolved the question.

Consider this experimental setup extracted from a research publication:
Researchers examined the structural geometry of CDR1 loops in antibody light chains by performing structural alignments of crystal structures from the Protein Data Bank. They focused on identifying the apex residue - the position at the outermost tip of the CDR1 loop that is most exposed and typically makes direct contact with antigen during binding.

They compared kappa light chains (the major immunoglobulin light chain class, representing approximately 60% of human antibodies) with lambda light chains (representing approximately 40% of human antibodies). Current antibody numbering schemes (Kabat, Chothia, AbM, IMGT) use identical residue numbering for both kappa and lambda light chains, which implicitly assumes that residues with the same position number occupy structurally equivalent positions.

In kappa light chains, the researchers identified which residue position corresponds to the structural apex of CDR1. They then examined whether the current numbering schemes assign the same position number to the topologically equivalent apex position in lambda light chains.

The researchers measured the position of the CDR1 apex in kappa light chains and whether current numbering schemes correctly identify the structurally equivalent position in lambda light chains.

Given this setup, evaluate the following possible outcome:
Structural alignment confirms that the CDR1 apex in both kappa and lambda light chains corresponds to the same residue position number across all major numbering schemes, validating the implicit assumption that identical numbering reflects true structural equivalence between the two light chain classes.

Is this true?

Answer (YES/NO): NO